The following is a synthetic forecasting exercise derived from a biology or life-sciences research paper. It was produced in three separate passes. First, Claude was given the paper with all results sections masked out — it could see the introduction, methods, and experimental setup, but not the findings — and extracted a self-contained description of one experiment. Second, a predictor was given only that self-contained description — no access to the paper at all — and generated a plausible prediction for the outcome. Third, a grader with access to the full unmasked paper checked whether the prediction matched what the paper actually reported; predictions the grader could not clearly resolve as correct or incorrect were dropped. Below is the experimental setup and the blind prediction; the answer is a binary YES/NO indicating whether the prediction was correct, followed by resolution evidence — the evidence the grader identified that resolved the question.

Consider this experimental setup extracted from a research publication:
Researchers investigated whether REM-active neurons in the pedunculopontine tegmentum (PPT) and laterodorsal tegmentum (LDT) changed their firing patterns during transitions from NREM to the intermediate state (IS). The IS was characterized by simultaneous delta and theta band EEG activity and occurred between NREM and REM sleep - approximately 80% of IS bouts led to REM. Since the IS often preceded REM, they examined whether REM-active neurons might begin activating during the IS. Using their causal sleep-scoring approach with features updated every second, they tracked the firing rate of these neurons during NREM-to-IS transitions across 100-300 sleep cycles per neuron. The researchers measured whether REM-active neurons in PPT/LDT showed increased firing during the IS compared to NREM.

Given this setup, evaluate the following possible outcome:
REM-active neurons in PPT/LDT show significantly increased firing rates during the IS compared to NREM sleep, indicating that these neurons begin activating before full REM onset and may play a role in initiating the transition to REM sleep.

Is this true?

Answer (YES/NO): NO